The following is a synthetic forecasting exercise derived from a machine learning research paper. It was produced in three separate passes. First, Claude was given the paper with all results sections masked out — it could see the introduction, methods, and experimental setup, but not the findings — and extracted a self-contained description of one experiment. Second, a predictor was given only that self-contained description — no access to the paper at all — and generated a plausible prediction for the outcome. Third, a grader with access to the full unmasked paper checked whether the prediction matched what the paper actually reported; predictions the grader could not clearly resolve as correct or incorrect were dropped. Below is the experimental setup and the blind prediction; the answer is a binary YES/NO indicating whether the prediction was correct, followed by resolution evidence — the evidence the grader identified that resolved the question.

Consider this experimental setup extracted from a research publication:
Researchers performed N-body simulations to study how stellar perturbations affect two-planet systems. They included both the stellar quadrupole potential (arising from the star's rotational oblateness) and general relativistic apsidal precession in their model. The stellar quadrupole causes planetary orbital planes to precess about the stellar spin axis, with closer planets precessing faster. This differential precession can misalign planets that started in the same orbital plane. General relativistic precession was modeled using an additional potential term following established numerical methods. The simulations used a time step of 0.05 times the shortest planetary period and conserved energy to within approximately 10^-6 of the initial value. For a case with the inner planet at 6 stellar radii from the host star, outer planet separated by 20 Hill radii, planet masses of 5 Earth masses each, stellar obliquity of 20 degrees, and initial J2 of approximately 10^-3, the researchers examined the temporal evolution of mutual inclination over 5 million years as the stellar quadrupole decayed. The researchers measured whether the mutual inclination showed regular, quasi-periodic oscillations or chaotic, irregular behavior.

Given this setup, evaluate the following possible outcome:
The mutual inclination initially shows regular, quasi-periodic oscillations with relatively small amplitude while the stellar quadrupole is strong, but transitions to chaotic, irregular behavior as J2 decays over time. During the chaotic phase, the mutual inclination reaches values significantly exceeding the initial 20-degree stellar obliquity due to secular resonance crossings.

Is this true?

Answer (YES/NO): NO